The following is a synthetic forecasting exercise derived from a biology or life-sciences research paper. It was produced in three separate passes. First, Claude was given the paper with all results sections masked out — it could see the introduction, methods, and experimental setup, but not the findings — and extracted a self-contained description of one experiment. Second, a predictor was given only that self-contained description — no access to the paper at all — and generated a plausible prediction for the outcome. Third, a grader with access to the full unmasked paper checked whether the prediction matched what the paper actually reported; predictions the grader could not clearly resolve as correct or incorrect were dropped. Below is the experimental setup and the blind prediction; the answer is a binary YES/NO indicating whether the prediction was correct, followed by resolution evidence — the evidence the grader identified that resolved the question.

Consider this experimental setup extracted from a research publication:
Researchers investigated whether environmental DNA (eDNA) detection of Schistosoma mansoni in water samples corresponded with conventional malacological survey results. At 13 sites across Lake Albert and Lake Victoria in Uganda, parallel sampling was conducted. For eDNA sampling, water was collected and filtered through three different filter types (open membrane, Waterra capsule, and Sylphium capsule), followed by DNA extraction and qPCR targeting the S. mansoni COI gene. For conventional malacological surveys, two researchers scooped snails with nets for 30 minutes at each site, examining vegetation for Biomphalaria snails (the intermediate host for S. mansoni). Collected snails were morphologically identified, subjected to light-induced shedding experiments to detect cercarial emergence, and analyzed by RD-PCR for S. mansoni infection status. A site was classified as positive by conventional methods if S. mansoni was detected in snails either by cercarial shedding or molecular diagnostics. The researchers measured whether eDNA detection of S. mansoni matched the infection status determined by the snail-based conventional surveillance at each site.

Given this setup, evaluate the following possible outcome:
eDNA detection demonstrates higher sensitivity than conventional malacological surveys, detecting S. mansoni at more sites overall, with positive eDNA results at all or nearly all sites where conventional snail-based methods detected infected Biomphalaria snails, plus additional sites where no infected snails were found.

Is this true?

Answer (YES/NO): NO